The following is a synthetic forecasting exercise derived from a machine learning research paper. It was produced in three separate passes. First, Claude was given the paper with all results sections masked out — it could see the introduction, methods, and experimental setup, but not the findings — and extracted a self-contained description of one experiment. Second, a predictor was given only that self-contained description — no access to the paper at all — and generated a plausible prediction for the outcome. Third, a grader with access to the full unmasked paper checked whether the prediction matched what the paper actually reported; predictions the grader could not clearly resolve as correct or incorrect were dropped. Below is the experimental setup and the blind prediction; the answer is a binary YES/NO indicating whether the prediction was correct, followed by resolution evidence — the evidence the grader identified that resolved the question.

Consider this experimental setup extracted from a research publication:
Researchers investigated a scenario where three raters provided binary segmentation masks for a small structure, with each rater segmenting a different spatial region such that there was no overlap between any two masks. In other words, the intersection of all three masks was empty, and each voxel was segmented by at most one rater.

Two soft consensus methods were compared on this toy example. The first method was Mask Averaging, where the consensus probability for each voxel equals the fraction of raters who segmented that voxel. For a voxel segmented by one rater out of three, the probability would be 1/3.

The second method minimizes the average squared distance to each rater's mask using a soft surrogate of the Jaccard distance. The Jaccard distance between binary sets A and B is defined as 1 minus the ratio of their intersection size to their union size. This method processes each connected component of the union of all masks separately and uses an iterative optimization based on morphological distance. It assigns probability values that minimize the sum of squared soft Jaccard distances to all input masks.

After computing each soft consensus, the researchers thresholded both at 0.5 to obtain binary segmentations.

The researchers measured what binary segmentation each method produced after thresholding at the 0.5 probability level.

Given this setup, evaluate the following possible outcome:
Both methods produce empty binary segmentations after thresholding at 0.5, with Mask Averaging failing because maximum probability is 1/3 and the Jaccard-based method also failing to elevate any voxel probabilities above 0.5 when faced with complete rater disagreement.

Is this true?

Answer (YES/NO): NO